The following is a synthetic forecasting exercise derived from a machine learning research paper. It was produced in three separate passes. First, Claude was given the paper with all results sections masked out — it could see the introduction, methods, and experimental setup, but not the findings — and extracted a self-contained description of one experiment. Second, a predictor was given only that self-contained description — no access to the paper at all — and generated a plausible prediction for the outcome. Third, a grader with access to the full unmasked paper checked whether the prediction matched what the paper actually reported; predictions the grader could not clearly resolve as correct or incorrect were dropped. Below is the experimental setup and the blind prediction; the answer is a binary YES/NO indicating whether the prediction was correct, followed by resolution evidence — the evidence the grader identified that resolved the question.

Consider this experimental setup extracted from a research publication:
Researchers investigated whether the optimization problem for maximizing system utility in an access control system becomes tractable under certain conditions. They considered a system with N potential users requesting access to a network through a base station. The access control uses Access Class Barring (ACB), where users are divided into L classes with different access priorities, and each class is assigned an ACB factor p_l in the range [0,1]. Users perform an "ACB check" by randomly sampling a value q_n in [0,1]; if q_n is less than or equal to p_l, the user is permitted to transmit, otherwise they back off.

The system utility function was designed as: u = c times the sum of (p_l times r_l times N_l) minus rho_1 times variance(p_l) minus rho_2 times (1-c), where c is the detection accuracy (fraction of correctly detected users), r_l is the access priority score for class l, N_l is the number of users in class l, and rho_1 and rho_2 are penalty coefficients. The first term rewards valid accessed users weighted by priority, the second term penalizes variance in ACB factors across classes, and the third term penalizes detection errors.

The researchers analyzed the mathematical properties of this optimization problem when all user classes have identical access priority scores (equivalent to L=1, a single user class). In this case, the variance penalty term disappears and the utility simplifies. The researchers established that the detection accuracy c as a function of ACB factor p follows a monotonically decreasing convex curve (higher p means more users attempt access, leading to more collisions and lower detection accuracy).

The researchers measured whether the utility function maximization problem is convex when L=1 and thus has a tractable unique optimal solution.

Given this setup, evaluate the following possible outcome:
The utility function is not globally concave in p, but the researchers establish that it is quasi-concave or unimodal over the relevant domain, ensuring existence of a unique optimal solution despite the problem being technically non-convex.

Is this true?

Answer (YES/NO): NO